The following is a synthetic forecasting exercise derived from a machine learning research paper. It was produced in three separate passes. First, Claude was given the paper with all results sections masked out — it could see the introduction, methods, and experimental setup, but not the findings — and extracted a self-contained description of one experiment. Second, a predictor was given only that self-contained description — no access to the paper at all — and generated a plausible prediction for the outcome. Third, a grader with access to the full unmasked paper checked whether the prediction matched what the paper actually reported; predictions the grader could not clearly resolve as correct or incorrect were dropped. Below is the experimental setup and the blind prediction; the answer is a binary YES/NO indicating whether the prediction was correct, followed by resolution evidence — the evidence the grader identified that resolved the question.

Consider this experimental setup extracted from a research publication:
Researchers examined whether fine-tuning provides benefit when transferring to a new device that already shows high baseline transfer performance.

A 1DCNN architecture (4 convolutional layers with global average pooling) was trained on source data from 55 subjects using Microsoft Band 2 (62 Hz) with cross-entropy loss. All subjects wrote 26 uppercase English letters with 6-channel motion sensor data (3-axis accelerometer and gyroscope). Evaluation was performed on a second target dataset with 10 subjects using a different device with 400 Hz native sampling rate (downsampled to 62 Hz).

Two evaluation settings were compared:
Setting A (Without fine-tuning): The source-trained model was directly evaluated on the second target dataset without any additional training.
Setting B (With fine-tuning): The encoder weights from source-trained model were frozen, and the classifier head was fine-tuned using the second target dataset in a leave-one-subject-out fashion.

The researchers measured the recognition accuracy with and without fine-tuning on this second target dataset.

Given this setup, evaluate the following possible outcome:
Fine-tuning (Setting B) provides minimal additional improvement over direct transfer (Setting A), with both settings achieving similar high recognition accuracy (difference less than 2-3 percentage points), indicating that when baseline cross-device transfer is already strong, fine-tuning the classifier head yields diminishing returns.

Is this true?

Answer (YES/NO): NO